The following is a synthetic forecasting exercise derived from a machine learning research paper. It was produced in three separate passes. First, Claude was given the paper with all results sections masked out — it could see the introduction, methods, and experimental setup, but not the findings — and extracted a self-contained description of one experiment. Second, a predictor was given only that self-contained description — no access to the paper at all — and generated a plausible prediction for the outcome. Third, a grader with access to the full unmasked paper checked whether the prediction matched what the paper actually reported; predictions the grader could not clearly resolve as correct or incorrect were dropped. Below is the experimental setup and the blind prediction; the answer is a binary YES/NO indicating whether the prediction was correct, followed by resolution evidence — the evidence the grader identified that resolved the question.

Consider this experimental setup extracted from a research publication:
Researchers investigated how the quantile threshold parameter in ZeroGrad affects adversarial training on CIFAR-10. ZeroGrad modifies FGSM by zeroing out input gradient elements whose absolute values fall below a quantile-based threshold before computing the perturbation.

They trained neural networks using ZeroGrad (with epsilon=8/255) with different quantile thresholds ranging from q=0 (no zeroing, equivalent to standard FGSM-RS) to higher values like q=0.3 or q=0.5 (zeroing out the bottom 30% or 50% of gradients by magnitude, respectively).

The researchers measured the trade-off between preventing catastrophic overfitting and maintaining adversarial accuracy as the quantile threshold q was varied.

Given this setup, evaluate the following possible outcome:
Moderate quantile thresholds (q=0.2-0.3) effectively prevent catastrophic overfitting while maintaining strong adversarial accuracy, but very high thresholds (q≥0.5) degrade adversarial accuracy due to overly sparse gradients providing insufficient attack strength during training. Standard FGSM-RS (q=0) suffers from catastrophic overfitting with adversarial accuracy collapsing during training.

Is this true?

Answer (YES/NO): NO